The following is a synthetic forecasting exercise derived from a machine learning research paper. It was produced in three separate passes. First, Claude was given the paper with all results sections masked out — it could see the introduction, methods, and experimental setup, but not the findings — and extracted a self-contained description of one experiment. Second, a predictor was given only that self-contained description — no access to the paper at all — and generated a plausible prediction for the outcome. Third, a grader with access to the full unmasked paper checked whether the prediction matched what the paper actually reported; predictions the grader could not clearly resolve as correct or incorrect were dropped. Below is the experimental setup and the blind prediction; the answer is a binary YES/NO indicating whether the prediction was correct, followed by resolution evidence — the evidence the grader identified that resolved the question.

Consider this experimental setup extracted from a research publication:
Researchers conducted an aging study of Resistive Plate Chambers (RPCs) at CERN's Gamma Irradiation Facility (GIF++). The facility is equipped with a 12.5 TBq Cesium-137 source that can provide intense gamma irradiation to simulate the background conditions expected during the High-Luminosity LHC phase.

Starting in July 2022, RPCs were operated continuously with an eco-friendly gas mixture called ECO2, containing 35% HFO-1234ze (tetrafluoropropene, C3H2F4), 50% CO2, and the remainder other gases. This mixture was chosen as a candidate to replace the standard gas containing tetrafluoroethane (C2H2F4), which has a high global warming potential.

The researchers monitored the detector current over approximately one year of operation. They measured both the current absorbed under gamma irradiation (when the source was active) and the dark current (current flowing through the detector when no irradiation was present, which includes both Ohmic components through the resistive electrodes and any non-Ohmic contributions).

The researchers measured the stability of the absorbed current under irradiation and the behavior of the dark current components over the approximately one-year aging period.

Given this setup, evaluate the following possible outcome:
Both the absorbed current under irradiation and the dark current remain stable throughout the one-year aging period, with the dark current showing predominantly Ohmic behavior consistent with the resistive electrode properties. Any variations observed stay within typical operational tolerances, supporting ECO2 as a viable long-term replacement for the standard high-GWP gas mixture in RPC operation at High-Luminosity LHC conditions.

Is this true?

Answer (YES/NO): NO